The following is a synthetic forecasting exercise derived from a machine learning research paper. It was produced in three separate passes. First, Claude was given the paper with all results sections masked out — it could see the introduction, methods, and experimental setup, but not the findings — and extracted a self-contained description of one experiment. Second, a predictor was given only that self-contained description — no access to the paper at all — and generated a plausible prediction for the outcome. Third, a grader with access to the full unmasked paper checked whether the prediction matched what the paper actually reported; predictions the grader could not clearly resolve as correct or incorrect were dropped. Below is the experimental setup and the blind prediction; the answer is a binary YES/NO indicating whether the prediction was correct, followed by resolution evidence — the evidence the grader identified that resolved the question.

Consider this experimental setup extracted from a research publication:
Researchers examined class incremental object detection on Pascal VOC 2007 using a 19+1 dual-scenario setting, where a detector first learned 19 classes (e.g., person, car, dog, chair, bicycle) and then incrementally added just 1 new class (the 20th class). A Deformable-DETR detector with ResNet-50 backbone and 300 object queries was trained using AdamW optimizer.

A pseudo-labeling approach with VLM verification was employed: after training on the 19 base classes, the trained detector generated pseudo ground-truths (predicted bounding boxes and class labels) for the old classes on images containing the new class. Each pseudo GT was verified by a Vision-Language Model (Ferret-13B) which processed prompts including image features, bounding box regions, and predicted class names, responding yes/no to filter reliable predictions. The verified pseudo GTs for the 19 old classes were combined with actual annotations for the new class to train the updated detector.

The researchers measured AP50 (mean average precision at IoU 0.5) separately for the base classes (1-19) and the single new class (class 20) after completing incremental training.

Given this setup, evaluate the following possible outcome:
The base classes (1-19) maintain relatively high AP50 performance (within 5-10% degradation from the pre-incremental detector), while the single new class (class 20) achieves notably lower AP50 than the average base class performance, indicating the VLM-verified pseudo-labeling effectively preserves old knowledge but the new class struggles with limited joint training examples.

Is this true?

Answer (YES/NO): NO